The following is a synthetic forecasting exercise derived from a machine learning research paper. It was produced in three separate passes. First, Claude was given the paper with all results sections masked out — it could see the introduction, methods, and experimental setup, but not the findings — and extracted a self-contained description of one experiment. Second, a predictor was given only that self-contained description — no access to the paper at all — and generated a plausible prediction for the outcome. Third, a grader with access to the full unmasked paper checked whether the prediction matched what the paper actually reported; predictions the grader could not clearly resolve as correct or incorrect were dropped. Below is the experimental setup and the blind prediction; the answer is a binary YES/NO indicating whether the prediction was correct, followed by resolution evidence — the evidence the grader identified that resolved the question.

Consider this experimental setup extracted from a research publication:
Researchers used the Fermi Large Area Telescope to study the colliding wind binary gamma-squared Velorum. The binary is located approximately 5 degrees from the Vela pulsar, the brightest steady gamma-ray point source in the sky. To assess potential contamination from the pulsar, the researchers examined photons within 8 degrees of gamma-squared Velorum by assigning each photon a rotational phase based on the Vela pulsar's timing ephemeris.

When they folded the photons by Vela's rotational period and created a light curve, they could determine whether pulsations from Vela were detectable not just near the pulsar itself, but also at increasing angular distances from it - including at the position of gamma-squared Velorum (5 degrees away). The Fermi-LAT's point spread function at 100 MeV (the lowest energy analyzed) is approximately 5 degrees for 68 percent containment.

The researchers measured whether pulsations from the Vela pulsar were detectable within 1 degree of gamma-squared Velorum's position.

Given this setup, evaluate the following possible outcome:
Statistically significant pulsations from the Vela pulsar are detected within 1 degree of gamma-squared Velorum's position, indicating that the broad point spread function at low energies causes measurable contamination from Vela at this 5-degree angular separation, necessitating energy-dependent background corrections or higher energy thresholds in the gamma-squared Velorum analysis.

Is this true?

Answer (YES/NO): YES